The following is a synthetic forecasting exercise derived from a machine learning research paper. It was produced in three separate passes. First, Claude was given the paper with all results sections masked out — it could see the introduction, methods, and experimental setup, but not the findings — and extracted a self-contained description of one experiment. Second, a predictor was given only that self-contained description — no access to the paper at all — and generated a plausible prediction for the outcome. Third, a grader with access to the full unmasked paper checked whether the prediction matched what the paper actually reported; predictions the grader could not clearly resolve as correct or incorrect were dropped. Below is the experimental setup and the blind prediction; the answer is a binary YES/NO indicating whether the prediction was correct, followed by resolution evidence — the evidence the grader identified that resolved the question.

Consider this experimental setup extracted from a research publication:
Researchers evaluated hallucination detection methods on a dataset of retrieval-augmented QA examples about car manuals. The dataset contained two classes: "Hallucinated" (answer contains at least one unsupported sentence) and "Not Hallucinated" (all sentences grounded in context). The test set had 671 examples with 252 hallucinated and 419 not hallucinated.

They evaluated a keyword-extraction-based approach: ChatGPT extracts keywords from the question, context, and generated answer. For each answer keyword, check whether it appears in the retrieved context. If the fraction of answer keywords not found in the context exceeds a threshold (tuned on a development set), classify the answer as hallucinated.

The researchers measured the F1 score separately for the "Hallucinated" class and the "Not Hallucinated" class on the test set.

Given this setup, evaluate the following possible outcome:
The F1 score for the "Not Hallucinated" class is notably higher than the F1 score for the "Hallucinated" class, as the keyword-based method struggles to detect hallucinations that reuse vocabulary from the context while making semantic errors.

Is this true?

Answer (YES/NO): YES